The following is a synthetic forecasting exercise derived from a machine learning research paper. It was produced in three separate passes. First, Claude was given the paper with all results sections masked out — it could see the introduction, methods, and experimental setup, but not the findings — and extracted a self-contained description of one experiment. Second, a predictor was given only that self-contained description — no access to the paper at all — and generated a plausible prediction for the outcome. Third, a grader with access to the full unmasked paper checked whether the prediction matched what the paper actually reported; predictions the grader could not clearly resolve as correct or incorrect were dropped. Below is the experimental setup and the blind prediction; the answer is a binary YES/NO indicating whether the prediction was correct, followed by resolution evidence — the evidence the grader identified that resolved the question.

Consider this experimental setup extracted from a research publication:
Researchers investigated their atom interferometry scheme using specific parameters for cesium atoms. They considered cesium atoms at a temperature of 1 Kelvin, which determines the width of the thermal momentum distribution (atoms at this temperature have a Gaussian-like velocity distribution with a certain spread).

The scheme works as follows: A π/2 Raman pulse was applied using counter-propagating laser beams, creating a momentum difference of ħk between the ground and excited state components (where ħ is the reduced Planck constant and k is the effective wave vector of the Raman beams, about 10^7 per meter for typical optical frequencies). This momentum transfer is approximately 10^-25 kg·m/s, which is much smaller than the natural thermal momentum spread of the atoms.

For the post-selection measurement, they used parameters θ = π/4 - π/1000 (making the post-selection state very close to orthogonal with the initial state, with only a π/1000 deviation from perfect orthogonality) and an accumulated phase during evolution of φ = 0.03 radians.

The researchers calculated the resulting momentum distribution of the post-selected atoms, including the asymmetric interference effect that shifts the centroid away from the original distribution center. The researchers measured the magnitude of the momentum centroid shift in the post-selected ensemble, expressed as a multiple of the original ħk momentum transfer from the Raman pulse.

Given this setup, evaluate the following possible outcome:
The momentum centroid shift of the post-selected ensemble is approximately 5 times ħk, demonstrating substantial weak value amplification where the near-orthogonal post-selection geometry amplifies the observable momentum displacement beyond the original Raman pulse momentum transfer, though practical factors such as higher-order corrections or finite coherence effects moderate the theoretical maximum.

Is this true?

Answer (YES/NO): NO